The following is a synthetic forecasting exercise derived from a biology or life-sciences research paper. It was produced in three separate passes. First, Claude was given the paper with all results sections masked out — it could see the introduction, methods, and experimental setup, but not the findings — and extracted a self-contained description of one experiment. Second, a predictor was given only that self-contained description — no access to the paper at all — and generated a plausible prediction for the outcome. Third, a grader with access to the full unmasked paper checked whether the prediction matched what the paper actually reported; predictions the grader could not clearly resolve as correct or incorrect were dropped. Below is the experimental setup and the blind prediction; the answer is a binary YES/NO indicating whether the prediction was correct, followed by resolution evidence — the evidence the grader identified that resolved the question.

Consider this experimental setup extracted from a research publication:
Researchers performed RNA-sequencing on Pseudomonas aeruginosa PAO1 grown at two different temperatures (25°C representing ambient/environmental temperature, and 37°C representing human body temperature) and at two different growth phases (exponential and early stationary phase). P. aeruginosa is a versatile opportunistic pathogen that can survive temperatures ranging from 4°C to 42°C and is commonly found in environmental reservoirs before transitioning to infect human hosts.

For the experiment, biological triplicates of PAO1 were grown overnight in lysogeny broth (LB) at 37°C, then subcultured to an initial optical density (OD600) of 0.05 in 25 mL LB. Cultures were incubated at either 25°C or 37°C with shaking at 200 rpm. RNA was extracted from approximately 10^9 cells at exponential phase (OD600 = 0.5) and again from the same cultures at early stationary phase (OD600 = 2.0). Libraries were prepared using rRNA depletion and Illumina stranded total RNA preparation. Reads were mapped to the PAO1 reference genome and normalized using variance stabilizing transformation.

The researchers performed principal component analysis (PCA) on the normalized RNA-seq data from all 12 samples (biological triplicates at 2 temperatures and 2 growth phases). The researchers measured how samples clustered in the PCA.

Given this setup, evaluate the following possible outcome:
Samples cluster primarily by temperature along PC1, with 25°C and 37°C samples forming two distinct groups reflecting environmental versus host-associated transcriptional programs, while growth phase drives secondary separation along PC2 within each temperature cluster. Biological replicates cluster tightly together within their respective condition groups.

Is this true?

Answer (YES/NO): NO